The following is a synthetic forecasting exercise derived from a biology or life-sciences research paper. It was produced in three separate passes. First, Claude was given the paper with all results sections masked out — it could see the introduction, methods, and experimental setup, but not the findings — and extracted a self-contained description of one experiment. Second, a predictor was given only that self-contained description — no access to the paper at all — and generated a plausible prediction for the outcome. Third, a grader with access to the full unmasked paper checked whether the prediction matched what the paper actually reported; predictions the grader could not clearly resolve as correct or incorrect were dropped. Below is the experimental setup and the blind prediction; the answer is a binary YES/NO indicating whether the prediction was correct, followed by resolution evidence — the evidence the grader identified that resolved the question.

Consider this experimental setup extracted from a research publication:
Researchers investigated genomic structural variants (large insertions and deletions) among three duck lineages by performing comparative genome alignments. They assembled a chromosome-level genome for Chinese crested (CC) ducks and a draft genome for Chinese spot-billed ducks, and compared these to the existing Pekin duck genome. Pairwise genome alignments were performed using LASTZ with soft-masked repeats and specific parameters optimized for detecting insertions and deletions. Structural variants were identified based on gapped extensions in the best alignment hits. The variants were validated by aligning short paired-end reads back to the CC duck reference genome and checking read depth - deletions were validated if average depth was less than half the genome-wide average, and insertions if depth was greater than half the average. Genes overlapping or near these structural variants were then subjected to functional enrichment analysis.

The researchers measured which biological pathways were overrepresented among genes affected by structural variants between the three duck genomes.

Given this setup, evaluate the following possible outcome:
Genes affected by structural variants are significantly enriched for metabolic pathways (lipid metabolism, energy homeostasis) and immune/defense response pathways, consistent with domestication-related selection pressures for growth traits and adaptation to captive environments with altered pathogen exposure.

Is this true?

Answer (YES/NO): NO